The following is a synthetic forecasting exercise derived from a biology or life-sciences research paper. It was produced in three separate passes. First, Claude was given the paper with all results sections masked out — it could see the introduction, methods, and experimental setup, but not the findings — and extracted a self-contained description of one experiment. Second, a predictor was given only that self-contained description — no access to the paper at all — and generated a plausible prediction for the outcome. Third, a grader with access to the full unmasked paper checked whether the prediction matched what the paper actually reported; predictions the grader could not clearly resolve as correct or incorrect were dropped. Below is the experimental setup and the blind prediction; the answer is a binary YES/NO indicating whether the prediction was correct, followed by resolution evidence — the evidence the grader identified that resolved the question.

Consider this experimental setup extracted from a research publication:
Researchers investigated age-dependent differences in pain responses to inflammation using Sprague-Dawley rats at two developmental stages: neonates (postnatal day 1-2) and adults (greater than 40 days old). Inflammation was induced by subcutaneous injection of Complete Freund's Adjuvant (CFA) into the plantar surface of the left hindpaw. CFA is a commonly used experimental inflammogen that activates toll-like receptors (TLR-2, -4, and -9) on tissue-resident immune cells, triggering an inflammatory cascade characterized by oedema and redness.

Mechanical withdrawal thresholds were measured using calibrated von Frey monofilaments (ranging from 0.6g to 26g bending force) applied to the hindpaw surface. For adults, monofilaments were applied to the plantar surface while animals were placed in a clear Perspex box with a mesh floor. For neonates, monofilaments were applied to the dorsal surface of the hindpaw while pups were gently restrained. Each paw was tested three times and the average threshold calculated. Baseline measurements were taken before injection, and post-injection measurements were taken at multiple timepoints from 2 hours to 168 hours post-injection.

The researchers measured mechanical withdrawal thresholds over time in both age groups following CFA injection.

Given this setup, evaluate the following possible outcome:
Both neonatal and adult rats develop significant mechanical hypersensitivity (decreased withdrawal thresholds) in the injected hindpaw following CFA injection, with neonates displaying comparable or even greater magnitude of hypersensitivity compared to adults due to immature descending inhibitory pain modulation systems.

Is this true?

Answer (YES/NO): NO